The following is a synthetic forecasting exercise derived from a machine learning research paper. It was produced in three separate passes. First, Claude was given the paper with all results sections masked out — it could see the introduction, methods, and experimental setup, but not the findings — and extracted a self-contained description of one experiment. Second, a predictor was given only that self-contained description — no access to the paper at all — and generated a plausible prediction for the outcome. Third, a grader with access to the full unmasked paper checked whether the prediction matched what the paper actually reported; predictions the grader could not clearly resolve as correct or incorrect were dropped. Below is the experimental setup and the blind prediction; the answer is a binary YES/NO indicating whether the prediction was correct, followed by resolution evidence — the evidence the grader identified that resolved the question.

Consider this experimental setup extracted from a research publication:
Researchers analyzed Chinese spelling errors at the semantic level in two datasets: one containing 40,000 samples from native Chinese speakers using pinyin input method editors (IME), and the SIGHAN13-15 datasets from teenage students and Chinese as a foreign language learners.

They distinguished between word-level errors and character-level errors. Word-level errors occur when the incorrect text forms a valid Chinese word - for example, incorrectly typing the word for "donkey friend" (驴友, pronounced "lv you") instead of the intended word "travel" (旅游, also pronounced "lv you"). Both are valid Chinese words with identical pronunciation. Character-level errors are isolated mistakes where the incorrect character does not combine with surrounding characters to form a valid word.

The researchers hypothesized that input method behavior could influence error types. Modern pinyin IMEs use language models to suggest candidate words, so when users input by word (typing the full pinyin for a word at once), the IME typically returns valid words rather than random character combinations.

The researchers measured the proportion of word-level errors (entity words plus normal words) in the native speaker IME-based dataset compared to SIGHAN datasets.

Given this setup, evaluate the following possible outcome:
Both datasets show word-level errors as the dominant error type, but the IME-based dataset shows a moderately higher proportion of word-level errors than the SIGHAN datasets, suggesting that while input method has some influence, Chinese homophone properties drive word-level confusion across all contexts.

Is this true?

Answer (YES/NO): NO